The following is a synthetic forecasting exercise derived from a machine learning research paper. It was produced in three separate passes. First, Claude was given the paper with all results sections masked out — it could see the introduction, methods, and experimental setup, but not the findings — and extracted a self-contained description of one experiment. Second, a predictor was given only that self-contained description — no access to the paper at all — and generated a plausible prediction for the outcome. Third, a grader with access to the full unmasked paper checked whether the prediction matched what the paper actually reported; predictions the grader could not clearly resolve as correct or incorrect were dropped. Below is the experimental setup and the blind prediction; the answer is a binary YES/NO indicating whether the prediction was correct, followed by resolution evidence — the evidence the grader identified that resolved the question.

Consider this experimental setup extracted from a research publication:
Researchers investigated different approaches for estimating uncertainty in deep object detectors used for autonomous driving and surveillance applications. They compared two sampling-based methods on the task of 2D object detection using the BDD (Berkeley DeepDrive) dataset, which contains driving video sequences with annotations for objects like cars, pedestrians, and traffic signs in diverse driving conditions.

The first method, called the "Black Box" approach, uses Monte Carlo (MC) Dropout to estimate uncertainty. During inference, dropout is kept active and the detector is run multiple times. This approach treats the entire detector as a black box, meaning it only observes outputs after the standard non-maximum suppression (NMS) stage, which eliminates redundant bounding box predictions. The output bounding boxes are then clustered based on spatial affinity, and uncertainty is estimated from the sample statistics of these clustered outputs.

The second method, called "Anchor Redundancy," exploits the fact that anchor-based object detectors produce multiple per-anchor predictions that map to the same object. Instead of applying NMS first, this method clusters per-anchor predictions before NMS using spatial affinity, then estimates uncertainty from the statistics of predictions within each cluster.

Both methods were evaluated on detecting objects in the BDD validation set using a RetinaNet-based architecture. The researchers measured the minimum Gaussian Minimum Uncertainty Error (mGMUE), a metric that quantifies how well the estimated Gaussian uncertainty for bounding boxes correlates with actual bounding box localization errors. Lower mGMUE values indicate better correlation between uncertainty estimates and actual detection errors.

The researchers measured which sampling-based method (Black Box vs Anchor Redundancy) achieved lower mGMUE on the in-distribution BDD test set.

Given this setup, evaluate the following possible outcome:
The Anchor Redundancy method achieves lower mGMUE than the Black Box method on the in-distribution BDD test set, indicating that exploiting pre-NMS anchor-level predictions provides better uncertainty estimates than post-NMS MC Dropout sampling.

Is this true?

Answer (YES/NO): NO